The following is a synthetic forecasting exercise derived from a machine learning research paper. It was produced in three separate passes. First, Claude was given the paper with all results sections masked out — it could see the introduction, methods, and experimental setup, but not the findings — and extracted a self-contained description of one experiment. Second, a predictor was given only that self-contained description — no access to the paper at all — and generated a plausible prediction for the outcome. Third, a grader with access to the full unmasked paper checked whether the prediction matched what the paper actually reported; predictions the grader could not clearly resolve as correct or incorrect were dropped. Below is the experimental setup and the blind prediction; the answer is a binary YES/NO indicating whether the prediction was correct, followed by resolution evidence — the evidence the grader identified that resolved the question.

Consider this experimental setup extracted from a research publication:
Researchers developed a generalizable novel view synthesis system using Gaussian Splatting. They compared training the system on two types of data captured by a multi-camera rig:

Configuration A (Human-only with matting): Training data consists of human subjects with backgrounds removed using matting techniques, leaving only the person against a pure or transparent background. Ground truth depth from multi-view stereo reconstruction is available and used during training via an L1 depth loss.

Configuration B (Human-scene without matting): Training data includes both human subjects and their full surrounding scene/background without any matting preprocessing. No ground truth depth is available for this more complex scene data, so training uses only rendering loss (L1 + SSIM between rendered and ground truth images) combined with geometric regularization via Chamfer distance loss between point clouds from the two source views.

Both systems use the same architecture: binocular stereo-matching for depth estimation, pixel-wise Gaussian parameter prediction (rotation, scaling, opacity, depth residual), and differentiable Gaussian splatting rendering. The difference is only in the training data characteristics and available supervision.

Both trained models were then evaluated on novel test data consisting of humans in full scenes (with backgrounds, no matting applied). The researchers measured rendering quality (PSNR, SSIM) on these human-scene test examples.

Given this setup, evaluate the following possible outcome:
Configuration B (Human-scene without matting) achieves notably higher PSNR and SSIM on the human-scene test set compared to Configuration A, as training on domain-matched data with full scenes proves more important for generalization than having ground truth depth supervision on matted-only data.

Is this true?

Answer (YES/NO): YES